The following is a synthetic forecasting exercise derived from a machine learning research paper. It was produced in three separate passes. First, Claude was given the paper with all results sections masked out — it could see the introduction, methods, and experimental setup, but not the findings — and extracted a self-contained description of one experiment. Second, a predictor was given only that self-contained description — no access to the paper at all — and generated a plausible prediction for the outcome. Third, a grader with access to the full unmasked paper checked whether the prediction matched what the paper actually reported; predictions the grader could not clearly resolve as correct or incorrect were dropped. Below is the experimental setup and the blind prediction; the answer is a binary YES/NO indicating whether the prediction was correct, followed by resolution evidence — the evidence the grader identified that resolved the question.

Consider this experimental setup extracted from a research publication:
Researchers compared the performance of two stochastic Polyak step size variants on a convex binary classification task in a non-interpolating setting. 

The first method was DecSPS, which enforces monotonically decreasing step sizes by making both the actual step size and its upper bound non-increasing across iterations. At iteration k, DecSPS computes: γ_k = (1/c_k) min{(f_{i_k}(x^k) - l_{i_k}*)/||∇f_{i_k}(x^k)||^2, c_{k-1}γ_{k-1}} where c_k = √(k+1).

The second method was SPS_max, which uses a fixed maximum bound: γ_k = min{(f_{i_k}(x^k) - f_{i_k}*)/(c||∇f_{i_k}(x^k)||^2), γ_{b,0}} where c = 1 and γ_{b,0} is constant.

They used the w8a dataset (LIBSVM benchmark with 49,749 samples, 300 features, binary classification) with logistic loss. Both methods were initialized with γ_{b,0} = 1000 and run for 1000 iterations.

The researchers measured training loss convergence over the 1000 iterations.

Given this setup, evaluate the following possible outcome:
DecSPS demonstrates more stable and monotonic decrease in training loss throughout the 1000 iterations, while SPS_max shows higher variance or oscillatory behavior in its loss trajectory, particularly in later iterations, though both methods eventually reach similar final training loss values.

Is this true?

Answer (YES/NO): NO